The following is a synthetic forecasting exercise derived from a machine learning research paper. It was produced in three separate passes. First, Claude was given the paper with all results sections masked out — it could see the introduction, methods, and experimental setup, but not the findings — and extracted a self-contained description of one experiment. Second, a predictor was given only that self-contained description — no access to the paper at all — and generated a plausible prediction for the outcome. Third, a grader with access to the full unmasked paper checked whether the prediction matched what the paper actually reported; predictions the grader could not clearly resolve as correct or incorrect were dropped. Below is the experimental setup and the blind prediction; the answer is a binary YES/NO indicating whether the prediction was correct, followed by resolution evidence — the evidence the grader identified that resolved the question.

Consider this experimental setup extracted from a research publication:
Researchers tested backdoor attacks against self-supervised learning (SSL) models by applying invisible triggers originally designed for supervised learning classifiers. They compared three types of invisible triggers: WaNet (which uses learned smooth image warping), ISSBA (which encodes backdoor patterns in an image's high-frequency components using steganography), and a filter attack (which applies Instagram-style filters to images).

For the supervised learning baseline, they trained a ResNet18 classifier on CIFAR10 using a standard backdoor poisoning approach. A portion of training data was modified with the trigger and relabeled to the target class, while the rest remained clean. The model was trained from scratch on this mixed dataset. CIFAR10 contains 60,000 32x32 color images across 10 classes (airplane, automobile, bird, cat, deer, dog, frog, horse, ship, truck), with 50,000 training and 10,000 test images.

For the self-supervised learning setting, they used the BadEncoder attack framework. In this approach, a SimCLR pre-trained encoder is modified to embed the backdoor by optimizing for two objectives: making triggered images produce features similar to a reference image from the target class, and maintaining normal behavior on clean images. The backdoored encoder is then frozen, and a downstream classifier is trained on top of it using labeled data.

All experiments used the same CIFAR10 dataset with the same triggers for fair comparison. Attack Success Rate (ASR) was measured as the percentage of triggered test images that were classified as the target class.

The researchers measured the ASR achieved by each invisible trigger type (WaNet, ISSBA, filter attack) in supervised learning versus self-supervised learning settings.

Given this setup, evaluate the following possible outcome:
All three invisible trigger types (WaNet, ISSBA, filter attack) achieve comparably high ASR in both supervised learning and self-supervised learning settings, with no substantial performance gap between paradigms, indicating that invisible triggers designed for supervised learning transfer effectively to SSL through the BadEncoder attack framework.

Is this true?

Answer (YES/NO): NO